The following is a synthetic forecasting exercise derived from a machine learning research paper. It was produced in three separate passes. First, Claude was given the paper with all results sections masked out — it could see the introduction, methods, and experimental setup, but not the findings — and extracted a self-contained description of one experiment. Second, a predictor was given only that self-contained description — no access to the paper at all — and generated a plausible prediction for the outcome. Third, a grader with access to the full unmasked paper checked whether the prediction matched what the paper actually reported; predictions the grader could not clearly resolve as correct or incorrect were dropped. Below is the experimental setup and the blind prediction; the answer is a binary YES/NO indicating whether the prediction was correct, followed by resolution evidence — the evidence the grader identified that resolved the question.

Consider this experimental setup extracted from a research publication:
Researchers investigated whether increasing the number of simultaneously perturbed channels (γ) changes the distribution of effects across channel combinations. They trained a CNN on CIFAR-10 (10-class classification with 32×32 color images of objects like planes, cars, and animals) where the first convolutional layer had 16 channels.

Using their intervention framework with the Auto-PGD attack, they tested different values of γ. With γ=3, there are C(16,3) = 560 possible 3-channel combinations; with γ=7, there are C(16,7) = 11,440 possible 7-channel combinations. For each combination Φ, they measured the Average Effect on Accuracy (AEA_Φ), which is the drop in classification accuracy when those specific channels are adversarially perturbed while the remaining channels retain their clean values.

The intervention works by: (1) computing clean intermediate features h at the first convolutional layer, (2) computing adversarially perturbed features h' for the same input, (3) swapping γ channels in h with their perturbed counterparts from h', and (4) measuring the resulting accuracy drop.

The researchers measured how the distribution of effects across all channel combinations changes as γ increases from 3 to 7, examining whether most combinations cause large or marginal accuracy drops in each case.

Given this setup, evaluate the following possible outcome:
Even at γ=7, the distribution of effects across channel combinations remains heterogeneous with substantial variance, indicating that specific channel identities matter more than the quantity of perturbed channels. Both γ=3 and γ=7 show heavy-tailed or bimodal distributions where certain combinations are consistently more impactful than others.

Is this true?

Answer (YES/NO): NO